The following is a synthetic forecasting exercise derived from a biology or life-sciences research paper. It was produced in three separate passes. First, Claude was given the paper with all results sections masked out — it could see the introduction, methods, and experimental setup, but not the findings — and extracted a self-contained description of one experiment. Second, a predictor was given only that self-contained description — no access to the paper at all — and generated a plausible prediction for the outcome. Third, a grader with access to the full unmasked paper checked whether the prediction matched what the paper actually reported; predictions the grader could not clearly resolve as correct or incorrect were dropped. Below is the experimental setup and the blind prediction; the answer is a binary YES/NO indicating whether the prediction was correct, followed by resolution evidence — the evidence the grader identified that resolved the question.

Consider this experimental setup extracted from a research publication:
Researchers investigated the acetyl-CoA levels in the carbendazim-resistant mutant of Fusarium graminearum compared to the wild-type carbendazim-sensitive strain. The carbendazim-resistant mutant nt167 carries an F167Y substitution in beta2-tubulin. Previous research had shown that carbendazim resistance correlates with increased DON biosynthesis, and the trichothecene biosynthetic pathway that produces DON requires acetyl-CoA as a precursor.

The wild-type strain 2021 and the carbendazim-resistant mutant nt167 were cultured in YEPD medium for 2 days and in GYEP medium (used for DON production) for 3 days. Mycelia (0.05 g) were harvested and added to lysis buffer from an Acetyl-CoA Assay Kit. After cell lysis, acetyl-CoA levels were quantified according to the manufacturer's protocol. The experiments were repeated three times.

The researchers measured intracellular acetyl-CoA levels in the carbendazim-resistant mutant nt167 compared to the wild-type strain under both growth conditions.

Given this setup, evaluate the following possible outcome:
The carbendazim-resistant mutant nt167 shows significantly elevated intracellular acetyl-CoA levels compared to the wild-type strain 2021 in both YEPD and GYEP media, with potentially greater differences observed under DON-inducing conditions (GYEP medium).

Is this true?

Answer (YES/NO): NO